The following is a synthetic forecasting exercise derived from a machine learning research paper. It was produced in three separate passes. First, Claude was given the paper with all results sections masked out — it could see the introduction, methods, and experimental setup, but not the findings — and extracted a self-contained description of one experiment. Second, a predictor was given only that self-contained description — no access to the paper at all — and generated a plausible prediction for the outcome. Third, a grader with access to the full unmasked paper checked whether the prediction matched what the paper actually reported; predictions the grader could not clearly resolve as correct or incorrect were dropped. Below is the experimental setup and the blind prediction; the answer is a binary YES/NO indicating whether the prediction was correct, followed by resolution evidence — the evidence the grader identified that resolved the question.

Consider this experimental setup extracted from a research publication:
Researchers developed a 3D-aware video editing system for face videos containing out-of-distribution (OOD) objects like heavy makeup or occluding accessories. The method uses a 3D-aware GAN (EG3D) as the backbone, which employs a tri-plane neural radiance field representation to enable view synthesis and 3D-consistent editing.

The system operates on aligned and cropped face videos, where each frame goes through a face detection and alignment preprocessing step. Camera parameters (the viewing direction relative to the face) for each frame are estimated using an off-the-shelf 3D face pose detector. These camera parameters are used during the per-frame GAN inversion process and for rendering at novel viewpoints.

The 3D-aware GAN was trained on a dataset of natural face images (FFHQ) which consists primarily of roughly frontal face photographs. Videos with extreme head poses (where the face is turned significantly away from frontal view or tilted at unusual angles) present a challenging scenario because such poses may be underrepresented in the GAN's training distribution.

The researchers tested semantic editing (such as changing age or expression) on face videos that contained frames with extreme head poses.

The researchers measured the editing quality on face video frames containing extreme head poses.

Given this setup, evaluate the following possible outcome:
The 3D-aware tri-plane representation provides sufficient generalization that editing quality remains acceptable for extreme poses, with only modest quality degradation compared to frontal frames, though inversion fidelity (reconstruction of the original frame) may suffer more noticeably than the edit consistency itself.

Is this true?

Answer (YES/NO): NO